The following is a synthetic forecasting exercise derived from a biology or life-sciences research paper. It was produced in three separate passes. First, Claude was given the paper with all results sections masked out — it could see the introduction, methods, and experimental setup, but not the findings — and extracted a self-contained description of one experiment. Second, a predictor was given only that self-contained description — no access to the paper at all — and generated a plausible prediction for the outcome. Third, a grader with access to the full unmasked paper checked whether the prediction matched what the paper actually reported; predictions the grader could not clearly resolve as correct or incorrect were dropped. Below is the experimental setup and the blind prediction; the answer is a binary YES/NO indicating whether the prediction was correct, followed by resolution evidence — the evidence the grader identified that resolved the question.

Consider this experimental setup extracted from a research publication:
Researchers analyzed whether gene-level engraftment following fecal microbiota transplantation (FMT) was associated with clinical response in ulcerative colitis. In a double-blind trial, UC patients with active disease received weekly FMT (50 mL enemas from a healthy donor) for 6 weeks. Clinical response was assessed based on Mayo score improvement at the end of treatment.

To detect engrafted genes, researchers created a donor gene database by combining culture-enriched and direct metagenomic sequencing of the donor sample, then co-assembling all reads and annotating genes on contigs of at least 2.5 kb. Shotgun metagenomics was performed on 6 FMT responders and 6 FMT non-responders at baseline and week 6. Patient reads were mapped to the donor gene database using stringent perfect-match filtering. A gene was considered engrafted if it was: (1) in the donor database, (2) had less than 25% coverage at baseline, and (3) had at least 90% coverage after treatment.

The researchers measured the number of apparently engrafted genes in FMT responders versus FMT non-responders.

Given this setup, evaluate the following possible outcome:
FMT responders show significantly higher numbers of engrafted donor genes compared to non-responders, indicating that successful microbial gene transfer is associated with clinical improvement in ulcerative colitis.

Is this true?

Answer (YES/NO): NO